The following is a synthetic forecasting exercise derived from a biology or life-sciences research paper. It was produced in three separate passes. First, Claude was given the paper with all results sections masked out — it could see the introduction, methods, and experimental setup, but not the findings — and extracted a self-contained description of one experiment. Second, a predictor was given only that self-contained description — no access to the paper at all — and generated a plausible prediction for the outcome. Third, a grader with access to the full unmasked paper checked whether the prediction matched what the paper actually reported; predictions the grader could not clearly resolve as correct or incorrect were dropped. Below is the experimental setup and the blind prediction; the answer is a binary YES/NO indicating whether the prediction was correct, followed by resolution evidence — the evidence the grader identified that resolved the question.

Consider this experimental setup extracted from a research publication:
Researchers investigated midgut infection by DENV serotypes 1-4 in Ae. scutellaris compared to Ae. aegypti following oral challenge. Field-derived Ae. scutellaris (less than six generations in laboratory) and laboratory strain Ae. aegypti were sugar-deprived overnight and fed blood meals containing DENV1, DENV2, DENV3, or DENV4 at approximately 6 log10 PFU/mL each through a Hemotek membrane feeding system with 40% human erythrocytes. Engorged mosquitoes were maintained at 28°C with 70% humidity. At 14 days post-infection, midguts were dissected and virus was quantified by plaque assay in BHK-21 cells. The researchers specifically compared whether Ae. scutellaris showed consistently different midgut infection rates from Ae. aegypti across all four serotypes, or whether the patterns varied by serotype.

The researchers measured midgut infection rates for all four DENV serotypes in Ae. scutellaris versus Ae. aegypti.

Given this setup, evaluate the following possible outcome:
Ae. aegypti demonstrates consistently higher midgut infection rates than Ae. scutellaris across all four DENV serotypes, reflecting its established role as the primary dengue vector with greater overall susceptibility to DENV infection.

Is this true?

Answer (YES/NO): NO